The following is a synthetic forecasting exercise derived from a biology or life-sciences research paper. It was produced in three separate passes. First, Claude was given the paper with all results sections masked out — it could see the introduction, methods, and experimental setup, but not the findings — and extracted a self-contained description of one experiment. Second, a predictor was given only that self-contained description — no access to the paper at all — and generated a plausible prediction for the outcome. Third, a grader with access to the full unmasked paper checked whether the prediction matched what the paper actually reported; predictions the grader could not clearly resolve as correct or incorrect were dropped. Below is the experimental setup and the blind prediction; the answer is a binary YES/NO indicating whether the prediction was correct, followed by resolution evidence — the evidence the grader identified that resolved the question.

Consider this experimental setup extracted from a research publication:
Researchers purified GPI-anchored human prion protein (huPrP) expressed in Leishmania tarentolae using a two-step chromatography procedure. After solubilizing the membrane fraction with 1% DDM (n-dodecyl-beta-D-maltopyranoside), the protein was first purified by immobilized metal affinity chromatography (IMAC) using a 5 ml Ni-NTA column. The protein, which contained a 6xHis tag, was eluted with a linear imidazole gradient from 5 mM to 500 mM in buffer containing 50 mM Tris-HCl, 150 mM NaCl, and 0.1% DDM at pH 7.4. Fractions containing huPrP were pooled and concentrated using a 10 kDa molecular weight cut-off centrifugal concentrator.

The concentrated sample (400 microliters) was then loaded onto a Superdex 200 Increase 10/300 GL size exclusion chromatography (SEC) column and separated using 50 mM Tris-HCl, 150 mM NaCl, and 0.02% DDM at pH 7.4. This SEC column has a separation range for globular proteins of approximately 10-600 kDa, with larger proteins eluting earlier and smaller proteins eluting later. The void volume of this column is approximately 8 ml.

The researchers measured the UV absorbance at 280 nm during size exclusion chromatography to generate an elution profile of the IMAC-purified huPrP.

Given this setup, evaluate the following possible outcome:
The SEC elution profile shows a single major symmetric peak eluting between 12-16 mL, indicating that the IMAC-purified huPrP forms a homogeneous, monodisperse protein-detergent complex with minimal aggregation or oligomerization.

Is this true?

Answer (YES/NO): NO